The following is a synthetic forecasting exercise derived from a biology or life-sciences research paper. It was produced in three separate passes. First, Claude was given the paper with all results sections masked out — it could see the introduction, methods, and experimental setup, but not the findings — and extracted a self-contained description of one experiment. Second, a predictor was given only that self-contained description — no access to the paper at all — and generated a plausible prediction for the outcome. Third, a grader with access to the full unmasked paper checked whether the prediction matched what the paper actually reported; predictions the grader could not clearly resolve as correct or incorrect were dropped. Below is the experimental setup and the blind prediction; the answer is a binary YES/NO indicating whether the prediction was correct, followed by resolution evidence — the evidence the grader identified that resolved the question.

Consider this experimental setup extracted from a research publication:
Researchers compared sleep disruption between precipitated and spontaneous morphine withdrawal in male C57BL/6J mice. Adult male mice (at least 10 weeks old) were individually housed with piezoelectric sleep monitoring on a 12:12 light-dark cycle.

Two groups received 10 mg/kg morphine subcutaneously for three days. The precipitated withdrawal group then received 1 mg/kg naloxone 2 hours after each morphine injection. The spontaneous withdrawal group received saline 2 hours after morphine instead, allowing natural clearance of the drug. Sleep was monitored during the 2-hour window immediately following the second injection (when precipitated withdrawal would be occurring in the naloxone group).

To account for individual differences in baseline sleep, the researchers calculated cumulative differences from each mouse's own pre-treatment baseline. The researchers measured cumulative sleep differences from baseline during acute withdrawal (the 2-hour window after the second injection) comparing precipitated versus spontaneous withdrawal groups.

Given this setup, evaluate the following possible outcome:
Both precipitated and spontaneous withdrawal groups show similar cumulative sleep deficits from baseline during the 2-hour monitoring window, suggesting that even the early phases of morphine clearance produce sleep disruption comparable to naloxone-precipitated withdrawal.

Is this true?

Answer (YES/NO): YES